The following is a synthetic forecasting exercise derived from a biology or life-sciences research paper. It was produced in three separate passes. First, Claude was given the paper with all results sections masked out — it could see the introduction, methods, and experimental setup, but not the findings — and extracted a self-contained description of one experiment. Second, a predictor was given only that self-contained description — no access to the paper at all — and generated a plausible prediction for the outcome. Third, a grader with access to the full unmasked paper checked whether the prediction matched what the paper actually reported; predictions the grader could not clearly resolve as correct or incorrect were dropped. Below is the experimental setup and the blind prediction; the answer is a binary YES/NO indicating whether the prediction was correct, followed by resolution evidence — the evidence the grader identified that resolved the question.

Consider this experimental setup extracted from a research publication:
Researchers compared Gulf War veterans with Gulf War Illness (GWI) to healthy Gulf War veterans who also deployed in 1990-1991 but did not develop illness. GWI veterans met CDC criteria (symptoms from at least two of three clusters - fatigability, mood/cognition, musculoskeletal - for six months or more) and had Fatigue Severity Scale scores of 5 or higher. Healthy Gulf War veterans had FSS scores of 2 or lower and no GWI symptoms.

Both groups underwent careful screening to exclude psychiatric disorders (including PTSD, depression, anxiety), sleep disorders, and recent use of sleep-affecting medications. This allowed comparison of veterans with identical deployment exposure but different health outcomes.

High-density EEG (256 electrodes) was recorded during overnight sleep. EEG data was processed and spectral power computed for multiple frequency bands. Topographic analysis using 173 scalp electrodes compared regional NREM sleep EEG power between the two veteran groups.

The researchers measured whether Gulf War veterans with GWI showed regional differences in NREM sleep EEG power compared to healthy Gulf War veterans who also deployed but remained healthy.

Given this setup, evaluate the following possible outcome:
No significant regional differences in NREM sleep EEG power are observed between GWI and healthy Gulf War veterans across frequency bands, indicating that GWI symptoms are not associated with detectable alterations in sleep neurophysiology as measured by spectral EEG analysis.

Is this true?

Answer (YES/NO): NO